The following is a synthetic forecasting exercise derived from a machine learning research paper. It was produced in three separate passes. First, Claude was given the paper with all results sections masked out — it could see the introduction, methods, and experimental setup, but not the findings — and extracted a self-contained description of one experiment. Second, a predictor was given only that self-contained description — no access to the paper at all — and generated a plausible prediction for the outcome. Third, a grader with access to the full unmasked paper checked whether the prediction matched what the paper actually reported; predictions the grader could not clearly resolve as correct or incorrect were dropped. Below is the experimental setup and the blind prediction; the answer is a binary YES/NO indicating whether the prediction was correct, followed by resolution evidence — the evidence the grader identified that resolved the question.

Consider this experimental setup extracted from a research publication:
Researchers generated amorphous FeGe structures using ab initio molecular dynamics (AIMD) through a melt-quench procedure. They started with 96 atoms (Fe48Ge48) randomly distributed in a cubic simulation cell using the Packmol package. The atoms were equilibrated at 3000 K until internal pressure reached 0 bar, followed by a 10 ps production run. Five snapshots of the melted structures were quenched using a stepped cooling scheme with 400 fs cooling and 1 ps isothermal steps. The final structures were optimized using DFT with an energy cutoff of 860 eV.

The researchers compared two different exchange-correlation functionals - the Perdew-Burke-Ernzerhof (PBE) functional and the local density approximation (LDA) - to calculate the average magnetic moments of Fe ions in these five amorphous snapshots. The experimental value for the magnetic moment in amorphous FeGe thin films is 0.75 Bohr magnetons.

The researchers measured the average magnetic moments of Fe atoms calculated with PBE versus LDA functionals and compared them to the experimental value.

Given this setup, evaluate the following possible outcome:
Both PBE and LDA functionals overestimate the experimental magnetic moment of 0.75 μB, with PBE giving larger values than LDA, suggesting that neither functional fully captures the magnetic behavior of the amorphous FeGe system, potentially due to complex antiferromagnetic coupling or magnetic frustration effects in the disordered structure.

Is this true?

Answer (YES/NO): NO